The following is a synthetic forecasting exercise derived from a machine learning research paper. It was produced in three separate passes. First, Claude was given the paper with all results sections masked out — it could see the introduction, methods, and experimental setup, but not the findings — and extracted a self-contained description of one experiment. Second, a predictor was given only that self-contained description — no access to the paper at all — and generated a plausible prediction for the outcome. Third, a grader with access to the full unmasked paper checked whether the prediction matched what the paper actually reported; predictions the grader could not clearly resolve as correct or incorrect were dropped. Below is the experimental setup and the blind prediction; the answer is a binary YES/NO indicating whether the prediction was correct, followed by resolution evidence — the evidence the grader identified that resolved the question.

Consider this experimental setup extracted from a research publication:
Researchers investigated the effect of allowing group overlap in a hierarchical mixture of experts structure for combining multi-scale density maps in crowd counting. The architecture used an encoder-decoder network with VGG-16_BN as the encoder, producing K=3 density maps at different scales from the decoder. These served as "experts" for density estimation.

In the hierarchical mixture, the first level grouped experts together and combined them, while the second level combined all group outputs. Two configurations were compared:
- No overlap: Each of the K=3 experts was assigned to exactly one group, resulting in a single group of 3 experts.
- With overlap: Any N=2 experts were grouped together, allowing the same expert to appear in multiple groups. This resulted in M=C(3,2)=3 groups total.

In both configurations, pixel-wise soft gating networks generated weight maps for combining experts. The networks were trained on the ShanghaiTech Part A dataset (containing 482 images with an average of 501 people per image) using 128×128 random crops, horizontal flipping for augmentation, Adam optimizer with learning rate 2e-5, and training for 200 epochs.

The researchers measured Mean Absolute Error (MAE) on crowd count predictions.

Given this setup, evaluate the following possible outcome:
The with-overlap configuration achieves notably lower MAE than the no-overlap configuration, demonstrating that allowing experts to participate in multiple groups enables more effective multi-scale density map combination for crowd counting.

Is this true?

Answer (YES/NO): YES